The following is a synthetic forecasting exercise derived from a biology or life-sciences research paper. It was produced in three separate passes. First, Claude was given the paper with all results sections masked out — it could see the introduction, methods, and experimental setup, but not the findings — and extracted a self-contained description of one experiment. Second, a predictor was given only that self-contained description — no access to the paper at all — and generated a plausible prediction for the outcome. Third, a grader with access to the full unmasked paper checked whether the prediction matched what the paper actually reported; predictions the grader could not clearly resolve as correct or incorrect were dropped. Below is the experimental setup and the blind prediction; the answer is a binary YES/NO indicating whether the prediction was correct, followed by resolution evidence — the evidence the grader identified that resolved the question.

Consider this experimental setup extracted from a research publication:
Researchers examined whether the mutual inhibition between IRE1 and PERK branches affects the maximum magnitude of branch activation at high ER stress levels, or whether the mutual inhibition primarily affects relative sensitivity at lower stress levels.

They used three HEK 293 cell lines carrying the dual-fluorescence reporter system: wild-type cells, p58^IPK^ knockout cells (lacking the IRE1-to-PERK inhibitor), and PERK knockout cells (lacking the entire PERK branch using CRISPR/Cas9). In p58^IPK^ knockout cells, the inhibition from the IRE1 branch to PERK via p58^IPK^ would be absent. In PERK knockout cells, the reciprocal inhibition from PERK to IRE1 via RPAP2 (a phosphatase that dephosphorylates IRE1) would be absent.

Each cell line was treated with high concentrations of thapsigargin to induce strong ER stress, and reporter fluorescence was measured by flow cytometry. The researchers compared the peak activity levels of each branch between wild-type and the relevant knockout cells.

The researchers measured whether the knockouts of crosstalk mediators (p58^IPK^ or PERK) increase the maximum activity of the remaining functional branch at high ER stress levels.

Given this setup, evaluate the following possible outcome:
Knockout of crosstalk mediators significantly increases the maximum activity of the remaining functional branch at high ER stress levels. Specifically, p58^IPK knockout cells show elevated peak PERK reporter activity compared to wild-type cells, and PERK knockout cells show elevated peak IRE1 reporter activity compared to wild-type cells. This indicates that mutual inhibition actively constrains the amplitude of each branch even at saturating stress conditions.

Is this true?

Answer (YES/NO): YES